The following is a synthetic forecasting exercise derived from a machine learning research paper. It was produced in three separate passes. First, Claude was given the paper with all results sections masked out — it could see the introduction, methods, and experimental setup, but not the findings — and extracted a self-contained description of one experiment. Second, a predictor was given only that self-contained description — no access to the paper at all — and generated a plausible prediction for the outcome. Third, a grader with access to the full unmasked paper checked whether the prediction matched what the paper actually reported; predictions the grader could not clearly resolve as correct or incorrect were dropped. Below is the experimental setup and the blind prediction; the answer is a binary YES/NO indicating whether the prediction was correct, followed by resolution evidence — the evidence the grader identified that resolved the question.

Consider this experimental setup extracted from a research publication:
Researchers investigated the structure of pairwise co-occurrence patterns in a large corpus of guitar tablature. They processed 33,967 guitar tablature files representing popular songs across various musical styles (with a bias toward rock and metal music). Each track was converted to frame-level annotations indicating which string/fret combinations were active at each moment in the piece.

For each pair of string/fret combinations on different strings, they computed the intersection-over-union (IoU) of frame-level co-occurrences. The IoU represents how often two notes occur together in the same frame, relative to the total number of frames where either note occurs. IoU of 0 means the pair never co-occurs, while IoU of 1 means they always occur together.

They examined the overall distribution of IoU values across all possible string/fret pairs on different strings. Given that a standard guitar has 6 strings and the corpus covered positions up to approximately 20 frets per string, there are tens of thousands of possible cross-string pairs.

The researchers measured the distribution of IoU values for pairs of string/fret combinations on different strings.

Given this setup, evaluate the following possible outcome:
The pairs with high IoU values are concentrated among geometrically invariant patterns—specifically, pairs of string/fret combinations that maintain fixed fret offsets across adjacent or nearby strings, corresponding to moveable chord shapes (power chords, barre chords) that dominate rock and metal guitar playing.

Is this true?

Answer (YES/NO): NO